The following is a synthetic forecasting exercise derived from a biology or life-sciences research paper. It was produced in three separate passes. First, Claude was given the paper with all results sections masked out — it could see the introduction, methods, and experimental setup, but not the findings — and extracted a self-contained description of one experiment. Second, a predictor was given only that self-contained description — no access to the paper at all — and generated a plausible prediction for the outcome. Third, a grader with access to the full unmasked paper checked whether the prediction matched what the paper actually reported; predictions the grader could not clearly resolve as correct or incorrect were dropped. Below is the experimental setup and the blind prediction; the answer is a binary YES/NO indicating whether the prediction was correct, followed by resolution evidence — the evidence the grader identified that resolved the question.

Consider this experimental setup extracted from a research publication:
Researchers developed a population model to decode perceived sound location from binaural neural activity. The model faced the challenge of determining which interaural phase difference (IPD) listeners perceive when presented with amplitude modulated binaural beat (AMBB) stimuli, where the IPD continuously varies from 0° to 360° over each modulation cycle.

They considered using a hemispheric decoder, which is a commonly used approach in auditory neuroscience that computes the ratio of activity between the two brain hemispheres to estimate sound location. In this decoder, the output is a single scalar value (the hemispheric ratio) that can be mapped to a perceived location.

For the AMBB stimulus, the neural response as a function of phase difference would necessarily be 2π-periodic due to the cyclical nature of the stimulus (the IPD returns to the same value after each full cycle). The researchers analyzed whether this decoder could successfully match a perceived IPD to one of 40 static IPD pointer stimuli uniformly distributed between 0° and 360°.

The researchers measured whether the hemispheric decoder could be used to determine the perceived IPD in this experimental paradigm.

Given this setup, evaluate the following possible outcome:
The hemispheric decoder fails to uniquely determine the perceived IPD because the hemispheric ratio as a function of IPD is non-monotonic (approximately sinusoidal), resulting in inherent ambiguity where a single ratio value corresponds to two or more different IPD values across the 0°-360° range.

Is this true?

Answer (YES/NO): YES